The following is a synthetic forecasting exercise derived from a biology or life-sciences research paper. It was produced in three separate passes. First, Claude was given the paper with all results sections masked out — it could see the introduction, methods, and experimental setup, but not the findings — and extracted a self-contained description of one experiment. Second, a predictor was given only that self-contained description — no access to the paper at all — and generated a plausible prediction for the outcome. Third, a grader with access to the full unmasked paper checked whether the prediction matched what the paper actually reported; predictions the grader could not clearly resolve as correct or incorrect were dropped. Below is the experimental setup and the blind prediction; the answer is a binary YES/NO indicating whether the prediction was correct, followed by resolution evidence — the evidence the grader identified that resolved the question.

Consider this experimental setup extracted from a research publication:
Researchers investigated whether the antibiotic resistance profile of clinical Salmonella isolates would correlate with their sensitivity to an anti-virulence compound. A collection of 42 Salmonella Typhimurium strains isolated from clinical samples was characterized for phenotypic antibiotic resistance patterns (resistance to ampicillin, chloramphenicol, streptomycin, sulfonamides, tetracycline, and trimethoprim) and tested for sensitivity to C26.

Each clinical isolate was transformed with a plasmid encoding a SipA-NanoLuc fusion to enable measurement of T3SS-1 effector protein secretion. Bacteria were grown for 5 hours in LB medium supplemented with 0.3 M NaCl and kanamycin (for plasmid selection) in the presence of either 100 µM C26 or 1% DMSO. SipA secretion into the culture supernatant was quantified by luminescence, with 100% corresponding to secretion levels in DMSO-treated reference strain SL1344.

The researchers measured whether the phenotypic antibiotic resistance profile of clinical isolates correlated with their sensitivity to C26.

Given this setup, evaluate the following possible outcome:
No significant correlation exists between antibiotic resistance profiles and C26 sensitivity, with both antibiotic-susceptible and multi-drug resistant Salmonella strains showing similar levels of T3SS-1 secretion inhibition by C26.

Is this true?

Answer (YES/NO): YES